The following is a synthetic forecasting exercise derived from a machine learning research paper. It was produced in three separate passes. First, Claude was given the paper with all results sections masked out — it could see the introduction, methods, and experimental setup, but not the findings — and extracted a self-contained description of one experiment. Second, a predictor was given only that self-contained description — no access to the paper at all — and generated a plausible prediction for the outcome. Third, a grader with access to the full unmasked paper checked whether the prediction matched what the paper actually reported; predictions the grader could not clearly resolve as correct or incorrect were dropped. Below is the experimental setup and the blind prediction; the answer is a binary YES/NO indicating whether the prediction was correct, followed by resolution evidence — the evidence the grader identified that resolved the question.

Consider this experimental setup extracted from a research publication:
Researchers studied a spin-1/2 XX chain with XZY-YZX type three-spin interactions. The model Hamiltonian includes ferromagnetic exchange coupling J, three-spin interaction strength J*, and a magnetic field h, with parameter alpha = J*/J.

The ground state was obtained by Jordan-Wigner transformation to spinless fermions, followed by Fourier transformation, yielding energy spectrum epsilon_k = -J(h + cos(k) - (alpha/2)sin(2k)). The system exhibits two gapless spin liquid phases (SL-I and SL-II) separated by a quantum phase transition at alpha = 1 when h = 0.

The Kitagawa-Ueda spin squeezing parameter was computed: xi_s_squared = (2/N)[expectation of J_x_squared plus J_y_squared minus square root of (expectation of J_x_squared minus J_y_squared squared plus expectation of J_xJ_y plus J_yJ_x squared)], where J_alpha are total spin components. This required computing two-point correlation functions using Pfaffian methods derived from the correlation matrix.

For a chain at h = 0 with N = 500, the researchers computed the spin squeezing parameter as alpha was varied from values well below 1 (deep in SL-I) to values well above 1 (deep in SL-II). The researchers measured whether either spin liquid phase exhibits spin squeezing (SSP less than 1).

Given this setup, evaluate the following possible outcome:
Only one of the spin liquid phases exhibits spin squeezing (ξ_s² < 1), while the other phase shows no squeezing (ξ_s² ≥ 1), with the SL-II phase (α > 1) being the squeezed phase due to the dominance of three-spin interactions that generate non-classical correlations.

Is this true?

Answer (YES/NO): NO